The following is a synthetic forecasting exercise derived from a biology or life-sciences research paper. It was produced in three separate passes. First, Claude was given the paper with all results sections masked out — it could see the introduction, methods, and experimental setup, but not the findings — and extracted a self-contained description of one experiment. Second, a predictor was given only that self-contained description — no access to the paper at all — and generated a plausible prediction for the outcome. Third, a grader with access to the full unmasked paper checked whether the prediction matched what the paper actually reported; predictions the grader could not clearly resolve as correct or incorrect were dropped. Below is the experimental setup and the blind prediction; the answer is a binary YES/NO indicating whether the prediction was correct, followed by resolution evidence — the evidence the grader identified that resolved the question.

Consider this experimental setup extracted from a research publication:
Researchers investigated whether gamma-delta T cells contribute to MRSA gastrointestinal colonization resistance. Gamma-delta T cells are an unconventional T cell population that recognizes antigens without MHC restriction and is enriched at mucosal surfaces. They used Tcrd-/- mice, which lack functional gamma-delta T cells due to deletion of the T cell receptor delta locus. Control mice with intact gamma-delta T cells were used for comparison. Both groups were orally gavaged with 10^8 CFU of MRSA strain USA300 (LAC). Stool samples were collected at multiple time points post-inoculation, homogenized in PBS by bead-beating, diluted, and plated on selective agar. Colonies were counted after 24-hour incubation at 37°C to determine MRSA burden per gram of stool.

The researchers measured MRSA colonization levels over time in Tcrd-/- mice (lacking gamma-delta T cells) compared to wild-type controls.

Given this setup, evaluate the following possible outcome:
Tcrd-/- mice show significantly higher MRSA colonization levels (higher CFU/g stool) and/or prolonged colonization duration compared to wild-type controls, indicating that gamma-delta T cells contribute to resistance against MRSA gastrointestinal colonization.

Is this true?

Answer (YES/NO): NO